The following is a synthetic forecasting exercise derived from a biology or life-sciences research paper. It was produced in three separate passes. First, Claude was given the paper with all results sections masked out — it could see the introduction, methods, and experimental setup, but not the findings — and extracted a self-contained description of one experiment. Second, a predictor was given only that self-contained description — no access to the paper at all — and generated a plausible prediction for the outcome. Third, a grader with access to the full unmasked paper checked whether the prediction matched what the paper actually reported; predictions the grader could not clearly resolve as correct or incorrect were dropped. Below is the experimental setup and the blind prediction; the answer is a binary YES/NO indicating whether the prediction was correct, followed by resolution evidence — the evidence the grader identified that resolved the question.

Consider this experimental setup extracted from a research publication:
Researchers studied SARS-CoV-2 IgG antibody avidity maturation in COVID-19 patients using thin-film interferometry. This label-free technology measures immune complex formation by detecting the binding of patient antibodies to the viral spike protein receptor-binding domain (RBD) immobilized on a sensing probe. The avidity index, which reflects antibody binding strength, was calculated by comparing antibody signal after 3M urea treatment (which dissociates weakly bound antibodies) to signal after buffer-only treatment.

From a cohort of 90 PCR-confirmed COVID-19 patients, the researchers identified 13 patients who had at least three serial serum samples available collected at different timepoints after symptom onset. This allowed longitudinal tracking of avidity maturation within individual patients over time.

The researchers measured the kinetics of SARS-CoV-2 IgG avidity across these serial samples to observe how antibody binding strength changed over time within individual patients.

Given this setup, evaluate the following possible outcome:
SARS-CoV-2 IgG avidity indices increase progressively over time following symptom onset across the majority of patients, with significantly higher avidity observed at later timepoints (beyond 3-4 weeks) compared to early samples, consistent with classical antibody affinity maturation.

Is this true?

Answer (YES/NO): YES